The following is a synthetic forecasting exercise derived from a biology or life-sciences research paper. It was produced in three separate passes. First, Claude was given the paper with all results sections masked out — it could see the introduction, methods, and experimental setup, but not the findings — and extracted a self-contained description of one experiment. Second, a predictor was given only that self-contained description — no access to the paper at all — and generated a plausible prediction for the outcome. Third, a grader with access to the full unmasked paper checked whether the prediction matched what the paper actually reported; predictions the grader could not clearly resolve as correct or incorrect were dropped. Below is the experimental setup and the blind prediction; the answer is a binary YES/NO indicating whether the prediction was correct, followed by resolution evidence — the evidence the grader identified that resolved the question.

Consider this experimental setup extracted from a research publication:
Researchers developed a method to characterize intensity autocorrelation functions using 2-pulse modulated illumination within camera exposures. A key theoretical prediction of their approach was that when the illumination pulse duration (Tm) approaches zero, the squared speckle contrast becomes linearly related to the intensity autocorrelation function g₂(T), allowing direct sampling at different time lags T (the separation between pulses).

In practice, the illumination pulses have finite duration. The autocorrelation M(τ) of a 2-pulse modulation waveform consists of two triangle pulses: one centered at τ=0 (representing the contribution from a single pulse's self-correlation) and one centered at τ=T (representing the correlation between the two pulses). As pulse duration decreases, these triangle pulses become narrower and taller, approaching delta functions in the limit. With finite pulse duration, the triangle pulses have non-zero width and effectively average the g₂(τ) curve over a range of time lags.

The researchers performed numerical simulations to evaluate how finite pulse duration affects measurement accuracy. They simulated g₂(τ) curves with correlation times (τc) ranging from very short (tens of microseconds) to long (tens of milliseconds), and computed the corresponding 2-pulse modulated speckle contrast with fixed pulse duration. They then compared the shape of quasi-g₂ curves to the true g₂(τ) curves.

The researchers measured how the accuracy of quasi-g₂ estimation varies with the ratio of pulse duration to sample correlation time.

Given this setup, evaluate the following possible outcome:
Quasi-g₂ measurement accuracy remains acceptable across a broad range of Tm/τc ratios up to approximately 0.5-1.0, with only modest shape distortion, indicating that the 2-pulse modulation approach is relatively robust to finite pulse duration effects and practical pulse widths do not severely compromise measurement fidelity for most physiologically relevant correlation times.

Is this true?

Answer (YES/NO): NO